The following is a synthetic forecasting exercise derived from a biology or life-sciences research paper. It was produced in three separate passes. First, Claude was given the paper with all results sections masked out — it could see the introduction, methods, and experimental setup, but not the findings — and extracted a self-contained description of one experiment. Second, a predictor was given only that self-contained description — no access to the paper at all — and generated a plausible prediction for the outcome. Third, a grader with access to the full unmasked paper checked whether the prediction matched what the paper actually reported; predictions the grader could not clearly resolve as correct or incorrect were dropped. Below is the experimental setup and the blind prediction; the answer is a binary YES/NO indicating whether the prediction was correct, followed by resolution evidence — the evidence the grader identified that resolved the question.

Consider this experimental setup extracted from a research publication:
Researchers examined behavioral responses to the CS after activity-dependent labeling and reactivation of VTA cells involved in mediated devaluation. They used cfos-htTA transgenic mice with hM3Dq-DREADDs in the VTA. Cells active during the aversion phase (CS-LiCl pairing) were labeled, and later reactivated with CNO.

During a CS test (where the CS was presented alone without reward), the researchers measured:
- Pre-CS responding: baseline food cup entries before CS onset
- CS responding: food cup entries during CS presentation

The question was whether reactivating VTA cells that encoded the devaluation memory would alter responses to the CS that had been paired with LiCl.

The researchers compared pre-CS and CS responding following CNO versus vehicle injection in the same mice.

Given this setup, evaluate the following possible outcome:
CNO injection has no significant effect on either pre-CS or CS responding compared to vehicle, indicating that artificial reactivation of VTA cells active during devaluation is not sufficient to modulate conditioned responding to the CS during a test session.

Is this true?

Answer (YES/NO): NO